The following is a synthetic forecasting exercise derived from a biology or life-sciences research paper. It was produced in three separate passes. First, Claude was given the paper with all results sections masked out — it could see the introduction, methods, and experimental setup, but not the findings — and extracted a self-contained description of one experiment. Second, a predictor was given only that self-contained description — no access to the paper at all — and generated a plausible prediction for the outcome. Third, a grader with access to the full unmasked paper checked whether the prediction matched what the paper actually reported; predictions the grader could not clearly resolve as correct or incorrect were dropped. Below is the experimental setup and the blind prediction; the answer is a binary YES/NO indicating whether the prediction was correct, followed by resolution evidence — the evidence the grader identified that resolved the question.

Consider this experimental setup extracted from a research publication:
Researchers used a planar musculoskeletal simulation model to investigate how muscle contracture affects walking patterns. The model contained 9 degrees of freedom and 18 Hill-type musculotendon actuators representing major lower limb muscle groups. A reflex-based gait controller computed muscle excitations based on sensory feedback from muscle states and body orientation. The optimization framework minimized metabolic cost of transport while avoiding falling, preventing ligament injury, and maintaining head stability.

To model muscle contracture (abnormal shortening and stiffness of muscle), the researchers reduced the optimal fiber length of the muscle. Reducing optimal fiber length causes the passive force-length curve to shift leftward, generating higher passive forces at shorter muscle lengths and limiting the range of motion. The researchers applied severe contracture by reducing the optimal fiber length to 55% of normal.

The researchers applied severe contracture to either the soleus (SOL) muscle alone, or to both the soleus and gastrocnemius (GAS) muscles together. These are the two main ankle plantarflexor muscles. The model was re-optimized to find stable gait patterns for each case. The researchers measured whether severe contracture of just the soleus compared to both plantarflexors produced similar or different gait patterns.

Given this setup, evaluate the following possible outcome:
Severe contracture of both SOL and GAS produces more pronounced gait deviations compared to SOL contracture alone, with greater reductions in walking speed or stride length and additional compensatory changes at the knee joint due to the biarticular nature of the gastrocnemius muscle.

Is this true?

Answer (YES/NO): NO